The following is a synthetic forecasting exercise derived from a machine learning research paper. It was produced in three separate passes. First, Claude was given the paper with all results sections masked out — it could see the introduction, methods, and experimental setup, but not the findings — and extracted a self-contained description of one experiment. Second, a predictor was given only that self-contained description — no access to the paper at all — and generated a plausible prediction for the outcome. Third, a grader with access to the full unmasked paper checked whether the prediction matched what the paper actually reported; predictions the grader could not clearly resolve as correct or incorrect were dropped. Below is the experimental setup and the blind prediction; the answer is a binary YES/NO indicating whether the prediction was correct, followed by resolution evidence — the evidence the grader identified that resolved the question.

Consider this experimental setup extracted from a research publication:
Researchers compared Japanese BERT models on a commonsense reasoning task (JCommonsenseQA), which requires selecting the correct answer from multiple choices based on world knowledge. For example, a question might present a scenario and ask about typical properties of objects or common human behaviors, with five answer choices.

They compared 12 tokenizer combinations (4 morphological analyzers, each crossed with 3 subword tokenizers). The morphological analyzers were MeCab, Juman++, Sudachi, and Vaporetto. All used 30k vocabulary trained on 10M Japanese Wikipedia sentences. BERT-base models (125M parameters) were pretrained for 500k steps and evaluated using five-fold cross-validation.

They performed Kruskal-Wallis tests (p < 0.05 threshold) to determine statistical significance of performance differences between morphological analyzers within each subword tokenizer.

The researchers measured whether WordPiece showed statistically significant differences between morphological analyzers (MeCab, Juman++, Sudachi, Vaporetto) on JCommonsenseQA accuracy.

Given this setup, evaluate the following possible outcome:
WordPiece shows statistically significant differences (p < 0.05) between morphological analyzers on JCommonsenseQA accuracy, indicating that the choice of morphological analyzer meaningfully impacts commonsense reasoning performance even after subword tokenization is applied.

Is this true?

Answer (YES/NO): YES